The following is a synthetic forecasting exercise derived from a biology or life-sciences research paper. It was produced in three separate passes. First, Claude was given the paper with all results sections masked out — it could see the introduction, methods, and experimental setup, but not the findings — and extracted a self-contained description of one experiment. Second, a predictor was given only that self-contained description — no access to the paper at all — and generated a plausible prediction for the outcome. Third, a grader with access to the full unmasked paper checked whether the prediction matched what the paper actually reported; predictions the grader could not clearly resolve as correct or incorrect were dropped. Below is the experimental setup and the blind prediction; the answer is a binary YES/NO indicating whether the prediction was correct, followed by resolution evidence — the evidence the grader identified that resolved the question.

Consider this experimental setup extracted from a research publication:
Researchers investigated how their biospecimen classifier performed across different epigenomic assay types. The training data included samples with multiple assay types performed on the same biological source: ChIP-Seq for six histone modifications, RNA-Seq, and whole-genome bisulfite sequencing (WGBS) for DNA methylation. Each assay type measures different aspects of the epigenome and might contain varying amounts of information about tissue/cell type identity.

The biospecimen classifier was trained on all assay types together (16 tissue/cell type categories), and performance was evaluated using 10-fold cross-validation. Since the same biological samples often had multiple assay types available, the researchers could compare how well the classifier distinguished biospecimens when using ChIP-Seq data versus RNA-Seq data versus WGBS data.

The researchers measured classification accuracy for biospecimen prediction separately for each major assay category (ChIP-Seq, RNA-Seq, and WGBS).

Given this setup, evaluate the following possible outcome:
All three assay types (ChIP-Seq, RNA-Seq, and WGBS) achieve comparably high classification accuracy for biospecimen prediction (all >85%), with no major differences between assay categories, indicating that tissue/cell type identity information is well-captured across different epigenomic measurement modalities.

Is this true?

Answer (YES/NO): NO